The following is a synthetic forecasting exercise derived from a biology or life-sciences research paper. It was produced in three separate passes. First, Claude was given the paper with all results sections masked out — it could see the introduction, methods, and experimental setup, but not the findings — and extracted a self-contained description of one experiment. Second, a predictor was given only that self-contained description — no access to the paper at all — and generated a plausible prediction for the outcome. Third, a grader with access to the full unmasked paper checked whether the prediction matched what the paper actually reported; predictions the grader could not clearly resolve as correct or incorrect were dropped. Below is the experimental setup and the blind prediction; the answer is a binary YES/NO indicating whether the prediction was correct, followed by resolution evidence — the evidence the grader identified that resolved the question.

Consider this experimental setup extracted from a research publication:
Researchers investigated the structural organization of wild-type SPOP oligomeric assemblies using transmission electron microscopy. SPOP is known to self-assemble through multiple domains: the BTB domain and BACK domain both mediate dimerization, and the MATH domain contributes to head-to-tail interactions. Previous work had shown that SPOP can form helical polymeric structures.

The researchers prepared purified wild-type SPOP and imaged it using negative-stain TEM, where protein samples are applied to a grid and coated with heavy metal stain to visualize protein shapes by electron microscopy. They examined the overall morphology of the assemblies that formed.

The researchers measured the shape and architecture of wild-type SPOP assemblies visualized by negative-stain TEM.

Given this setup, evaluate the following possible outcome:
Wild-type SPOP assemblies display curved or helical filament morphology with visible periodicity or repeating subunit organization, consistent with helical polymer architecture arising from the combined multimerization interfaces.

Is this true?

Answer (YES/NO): NO